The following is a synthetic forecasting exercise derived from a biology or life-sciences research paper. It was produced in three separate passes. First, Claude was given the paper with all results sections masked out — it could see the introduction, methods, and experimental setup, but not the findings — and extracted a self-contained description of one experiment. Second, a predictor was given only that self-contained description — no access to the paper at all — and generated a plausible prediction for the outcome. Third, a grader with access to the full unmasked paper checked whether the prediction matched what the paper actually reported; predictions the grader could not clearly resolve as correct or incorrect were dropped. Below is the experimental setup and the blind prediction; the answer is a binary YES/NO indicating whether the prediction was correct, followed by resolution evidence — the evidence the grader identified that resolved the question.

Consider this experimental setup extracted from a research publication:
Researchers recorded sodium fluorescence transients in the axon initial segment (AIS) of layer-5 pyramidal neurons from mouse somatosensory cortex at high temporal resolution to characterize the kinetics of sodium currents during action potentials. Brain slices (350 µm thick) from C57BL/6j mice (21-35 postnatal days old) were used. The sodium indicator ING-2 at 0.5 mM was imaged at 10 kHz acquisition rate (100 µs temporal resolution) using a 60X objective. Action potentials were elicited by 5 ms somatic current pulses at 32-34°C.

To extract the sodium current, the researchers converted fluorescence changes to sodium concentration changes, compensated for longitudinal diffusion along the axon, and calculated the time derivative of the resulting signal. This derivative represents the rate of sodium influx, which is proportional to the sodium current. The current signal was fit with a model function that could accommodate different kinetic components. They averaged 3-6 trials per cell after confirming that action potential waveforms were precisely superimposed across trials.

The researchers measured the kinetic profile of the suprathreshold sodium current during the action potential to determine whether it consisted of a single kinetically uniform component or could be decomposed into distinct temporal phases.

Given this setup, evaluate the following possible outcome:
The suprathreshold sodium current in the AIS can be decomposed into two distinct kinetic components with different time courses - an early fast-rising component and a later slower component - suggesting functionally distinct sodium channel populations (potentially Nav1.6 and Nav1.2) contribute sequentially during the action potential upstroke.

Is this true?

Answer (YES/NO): NO